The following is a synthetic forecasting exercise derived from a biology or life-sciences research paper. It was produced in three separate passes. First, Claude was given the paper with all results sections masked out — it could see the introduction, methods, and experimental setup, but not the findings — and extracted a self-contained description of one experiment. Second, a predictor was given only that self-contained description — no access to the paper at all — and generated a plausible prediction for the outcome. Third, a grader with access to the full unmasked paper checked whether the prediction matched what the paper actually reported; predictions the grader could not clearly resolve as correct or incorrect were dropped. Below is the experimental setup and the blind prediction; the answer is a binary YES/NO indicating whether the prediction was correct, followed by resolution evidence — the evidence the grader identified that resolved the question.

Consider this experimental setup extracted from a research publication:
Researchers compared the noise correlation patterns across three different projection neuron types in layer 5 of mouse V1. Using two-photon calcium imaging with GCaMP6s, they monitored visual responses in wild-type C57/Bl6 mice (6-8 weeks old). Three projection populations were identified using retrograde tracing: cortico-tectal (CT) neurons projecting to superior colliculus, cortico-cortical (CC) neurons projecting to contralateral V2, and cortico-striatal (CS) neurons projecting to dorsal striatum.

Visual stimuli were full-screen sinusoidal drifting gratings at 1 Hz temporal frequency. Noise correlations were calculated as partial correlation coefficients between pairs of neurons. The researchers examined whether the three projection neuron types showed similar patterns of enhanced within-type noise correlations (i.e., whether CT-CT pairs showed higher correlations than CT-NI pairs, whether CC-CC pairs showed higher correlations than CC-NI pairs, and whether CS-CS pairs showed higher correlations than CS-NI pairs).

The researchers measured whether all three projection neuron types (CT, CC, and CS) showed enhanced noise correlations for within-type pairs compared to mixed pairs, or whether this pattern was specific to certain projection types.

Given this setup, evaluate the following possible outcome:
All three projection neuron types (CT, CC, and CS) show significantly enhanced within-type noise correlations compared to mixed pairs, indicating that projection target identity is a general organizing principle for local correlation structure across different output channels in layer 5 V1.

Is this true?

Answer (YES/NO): NO